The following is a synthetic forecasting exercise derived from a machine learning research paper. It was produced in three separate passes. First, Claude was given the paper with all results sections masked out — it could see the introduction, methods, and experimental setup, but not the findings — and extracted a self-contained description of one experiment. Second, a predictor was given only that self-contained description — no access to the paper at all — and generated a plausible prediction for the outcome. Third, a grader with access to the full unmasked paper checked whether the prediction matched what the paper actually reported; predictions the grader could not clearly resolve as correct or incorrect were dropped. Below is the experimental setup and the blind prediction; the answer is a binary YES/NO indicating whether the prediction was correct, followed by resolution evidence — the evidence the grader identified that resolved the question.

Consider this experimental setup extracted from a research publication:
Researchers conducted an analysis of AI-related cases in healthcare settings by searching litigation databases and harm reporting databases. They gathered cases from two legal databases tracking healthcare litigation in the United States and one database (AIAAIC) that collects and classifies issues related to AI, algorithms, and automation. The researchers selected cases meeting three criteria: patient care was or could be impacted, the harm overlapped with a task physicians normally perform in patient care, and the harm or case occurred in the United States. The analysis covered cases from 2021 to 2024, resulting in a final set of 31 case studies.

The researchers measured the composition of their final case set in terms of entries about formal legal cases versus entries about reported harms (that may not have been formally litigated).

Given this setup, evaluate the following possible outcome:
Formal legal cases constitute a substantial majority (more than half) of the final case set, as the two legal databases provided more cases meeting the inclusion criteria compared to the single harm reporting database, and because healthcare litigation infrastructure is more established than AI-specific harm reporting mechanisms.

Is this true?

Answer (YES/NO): NO